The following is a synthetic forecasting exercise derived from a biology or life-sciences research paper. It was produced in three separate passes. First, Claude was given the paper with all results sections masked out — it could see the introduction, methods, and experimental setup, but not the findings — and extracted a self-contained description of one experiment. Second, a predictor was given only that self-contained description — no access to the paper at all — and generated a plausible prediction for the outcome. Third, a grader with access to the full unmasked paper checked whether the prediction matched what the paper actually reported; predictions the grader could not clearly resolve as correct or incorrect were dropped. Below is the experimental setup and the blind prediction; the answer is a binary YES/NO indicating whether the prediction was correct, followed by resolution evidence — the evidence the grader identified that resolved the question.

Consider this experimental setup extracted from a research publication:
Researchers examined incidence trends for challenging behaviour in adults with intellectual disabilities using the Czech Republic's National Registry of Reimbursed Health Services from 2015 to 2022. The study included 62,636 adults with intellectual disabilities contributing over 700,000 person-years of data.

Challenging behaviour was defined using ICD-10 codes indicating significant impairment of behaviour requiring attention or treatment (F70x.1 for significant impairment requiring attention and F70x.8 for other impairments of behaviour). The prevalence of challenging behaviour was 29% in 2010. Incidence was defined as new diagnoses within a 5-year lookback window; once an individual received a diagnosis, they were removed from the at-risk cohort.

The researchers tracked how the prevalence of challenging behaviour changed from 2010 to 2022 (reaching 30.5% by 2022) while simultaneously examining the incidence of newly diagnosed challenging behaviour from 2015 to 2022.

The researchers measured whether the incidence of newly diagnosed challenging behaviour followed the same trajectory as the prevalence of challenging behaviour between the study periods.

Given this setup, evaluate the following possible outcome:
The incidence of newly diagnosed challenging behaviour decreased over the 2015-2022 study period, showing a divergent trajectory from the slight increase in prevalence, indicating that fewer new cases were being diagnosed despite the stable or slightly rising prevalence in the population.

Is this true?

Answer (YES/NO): YES